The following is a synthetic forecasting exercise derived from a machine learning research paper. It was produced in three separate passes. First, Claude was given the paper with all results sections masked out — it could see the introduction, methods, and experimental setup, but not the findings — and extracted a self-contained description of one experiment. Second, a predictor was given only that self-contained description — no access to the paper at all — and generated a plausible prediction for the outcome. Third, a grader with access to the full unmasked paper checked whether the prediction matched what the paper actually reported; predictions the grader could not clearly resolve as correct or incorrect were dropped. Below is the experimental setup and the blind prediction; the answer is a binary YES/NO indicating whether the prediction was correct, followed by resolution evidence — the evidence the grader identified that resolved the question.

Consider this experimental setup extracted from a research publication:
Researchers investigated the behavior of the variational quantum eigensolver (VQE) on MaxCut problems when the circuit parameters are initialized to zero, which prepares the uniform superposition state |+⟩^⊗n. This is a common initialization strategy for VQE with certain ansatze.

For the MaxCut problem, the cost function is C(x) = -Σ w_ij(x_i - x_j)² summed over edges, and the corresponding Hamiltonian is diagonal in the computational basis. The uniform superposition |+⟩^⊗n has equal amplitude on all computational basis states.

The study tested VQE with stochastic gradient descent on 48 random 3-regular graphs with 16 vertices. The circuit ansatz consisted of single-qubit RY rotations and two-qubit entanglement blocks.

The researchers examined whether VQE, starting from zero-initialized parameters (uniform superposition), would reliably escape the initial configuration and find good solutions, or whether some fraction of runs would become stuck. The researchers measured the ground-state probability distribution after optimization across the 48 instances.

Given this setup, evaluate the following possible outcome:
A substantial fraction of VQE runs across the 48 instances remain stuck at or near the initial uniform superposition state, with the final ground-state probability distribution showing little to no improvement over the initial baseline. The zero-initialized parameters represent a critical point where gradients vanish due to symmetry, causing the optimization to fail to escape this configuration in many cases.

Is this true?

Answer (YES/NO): NO